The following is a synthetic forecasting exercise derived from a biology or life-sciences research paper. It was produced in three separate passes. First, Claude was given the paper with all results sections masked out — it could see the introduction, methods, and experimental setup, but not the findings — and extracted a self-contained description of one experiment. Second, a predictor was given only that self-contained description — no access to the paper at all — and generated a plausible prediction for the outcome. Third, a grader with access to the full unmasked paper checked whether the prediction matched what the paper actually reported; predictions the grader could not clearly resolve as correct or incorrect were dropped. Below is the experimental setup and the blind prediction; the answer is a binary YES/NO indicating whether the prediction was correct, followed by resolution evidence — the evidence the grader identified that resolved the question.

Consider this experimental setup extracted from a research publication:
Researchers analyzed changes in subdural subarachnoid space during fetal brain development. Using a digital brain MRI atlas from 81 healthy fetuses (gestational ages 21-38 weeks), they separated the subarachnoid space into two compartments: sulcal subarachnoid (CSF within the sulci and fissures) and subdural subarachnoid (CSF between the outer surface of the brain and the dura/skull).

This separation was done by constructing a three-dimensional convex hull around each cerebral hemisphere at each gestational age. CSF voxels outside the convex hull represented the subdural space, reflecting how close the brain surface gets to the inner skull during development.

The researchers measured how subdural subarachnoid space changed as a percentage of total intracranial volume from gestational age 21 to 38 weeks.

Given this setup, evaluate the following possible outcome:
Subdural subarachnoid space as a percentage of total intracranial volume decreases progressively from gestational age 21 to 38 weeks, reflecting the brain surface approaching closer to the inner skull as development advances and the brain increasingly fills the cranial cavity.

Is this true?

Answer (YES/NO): YES